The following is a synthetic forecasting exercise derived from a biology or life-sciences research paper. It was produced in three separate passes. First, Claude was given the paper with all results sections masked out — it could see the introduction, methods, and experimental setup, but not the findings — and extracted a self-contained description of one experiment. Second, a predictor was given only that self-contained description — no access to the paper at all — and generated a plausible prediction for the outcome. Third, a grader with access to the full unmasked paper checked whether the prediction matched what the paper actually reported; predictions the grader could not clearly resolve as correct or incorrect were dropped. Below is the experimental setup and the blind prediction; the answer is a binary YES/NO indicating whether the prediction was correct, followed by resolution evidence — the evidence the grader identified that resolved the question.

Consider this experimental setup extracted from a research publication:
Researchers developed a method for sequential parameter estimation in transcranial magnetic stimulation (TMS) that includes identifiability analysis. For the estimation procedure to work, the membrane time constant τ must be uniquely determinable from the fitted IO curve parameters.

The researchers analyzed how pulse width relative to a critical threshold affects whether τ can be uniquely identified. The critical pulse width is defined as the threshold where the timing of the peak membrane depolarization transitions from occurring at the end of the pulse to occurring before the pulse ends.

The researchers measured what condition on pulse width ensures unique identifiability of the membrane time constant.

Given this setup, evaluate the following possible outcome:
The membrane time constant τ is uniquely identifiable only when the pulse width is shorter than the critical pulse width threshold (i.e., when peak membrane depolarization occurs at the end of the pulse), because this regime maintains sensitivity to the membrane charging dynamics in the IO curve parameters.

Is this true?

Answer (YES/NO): YES